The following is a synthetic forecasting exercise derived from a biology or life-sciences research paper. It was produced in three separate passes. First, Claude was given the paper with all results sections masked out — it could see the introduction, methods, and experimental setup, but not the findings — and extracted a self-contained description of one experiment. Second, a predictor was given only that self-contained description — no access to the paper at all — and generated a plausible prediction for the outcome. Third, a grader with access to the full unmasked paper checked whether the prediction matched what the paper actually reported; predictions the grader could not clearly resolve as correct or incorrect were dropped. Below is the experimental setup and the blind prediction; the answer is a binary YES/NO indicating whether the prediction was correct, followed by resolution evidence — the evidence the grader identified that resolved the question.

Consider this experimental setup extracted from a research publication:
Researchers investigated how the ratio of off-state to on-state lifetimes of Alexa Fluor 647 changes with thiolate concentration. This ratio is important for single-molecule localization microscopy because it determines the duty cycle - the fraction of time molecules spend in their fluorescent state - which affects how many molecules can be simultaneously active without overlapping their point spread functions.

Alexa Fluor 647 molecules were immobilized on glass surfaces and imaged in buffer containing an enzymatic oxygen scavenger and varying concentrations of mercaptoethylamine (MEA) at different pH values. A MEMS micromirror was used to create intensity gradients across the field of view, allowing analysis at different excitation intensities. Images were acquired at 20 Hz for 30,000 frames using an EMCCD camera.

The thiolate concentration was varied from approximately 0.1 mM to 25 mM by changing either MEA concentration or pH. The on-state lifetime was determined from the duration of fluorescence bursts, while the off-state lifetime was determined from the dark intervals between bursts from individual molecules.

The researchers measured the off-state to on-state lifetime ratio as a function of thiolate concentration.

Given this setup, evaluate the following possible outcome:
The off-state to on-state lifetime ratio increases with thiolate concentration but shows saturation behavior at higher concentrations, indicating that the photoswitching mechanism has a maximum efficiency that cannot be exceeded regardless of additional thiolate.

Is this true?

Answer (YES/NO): YES